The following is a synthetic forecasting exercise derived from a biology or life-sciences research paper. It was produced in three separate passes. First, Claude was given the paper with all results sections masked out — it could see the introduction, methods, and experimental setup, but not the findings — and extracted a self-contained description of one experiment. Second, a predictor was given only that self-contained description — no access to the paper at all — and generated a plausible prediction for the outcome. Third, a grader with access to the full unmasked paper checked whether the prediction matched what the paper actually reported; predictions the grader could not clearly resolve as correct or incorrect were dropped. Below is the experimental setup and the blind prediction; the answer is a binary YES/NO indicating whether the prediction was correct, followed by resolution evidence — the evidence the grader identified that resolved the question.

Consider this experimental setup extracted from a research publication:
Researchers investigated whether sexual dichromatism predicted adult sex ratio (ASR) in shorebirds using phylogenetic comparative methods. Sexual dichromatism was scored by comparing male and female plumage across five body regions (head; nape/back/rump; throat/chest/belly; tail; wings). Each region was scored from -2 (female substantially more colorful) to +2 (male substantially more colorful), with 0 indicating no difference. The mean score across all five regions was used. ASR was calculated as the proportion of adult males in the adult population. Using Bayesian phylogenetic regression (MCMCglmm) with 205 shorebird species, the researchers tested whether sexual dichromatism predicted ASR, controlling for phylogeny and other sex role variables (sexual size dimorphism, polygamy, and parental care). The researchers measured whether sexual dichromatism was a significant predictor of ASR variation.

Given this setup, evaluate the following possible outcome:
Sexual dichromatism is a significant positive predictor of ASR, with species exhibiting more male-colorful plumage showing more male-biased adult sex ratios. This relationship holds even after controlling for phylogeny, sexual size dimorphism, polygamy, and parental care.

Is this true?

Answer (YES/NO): NO